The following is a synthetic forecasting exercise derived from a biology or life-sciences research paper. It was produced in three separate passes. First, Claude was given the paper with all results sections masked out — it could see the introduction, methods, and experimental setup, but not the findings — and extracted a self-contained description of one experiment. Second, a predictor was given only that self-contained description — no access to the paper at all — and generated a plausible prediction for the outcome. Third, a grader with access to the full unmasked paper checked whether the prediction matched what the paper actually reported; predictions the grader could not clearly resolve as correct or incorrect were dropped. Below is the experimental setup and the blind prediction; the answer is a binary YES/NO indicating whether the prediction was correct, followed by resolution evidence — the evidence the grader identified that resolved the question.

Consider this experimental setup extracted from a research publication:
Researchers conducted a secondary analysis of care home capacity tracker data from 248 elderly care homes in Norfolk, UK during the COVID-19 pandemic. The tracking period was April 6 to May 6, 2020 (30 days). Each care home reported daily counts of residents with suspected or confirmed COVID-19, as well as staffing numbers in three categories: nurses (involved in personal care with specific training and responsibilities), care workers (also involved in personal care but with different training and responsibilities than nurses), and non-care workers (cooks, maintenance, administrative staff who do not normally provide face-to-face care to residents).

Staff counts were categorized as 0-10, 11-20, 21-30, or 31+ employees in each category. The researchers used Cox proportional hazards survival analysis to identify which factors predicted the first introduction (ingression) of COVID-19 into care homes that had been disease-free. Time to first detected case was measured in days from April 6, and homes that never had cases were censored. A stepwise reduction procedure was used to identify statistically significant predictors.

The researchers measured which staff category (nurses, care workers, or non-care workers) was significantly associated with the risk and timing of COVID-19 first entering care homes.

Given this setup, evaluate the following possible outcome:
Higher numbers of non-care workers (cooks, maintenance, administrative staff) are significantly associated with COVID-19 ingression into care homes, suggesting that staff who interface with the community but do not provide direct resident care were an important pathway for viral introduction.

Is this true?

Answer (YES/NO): YES